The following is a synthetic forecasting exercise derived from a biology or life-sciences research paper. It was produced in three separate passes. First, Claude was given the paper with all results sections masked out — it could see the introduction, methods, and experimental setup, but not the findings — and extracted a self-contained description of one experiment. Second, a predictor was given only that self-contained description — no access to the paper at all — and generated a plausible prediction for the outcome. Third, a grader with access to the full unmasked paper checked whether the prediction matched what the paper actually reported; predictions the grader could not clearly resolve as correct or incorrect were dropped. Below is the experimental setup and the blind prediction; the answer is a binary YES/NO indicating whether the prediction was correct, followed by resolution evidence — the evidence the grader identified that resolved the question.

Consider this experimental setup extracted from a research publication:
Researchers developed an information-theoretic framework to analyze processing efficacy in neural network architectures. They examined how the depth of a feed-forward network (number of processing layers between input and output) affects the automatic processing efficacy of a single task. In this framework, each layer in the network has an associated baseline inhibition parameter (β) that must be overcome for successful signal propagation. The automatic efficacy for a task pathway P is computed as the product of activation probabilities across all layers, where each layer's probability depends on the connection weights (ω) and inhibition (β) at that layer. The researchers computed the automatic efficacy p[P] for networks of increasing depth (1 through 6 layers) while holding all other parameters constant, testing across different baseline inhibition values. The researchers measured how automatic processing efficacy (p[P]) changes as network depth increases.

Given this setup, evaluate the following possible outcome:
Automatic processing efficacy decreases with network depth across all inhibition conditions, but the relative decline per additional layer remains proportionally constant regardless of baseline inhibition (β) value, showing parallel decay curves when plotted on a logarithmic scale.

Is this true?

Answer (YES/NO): NO